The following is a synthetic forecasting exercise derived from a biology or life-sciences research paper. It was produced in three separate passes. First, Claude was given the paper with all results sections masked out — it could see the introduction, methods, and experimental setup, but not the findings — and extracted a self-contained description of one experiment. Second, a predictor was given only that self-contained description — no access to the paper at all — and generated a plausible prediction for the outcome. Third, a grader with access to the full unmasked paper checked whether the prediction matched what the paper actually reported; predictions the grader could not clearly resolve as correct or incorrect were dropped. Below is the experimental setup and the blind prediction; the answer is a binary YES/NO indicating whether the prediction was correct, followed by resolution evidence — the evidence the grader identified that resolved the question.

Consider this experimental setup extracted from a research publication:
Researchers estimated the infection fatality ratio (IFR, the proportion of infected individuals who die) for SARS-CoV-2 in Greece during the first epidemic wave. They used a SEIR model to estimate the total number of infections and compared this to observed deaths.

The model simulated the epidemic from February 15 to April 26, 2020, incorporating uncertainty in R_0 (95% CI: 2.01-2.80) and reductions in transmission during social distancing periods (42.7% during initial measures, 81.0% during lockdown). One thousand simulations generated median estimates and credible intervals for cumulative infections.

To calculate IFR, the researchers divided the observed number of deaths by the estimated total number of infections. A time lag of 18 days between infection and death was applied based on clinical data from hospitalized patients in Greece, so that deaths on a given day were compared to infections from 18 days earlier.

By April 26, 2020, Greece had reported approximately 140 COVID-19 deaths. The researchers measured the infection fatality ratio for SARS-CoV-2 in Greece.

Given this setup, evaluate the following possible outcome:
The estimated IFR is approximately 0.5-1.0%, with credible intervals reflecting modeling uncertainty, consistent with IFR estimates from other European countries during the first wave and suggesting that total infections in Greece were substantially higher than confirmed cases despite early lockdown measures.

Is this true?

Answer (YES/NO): NO